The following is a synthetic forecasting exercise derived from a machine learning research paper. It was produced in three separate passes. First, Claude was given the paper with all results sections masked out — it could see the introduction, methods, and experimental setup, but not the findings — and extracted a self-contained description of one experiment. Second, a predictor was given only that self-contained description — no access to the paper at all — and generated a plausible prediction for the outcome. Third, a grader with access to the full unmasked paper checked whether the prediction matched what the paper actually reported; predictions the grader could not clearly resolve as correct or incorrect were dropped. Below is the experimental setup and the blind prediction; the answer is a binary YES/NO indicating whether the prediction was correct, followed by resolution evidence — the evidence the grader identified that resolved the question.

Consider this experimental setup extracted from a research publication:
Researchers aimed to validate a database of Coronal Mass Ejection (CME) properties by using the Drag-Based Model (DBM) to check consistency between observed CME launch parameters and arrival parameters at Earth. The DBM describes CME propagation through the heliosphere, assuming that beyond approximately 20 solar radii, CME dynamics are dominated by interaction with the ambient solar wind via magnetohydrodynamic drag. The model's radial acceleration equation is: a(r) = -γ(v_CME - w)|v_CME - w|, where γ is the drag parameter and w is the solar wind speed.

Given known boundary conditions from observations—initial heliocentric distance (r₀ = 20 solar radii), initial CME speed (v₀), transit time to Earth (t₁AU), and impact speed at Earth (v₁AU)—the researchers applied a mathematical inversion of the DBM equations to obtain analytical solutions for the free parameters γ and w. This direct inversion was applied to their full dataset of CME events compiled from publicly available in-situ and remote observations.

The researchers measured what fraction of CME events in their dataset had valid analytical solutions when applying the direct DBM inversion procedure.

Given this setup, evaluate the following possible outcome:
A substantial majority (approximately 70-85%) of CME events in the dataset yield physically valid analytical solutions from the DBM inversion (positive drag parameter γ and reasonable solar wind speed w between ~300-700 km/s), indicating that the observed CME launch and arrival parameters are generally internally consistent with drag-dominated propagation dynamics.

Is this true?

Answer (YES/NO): NO